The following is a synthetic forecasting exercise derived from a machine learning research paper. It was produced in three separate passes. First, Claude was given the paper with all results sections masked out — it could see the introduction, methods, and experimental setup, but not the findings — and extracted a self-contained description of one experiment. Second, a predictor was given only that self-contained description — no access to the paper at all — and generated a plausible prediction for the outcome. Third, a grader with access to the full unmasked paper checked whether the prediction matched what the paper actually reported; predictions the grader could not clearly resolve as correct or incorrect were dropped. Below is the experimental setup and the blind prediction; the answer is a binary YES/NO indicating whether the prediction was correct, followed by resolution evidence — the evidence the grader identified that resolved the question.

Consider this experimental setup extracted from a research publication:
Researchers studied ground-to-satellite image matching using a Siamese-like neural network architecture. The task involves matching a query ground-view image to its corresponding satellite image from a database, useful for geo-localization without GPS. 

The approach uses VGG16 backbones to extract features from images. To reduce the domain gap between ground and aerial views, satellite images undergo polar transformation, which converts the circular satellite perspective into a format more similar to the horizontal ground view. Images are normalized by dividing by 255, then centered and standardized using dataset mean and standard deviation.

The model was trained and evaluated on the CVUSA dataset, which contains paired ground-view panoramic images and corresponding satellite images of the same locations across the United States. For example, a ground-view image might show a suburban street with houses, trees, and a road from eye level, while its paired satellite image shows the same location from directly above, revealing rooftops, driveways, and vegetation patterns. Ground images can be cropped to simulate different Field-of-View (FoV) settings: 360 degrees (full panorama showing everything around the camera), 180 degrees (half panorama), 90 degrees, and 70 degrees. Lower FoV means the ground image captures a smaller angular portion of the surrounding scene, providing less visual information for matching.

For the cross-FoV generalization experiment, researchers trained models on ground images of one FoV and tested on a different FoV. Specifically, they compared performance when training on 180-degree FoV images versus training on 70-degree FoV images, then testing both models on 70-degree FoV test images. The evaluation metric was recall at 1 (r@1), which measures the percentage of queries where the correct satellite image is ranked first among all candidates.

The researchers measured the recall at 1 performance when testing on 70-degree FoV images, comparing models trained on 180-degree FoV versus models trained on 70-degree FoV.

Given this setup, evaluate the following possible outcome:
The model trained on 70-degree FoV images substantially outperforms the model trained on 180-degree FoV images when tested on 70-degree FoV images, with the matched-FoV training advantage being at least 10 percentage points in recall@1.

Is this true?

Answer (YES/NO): NO